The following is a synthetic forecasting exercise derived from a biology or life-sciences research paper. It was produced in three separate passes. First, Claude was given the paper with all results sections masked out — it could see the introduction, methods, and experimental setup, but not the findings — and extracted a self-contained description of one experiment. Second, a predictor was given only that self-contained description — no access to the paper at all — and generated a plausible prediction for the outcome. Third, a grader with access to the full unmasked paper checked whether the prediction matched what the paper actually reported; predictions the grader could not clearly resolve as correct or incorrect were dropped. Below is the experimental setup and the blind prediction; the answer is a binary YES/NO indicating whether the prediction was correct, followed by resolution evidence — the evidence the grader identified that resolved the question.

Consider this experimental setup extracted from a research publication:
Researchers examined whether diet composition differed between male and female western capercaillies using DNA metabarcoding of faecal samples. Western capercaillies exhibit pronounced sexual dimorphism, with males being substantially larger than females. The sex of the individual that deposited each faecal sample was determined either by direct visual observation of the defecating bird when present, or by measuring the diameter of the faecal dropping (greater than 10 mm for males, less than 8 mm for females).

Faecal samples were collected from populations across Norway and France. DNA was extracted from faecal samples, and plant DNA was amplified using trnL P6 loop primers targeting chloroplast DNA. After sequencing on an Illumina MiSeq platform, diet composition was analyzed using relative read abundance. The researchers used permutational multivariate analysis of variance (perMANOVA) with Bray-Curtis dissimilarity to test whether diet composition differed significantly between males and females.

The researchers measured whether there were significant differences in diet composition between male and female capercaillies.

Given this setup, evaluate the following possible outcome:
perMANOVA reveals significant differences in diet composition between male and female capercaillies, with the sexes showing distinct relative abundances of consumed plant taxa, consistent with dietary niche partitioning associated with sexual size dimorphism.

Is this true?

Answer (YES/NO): NO